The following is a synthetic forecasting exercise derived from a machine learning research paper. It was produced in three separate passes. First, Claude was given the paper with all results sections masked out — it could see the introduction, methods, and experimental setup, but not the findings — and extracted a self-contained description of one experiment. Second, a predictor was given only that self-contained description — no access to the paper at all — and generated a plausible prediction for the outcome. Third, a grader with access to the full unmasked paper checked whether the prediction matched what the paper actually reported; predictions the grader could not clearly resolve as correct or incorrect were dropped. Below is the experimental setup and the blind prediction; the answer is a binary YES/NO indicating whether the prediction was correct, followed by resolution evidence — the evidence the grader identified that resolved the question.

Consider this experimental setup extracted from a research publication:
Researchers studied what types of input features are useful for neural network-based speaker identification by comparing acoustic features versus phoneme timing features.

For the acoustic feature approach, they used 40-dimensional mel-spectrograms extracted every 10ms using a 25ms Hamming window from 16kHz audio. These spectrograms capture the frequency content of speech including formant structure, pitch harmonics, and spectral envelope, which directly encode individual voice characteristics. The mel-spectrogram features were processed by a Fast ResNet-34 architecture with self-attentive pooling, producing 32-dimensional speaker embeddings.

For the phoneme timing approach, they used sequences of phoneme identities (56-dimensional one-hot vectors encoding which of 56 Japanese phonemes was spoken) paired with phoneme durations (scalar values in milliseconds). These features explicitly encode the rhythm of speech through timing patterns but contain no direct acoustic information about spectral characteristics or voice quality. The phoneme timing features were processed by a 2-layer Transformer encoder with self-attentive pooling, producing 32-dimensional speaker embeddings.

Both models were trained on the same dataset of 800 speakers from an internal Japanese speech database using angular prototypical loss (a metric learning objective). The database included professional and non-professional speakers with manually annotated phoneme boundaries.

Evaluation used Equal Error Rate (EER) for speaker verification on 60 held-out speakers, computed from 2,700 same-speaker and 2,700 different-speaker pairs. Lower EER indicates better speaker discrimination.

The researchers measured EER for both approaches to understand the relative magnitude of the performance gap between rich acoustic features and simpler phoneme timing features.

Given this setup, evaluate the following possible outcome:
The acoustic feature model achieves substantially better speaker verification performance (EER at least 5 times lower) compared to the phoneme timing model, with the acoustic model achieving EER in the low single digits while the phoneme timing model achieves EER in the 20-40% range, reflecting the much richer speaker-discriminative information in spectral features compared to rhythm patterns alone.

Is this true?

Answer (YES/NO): NO